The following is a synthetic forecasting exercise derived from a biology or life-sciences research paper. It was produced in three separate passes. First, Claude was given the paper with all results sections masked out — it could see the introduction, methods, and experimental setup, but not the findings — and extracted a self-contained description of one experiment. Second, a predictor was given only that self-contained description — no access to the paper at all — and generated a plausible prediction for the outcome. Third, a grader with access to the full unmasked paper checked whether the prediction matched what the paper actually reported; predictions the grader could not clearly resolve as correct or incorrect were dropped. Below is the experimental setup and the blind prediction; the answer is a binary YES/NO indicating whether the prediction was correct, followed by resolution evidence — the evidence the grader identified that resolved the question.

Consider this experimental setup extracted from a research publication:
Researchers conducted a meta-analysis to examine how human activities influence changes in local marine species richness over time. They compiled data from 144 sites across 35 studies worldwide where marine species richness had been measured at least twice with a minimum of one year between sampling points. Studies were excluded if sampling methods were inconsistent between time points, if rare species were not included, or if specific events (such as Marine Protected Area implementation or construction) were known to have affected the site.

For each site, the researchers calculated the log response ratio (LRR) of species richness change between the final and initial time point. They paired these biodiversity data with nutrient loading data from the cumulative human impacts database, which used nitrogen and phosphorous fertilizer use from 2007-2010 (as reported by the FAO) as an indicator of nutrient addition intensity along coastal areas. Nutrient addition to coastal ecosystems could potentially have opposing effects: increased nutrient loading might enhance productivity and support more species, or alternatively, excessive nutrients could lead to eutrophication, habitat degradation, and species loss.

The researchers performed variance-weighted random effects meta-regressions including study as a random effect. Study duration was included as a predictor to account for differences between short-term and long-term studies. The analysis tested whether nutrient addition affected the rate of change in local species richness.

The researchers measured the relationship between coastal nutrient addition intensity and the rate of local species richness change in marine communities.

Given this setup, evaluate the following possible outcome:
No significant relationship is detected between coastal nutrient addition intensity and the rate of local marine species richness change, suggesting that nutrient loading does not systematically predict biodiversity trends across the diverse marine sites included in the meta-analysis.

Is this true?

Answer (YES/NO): NO